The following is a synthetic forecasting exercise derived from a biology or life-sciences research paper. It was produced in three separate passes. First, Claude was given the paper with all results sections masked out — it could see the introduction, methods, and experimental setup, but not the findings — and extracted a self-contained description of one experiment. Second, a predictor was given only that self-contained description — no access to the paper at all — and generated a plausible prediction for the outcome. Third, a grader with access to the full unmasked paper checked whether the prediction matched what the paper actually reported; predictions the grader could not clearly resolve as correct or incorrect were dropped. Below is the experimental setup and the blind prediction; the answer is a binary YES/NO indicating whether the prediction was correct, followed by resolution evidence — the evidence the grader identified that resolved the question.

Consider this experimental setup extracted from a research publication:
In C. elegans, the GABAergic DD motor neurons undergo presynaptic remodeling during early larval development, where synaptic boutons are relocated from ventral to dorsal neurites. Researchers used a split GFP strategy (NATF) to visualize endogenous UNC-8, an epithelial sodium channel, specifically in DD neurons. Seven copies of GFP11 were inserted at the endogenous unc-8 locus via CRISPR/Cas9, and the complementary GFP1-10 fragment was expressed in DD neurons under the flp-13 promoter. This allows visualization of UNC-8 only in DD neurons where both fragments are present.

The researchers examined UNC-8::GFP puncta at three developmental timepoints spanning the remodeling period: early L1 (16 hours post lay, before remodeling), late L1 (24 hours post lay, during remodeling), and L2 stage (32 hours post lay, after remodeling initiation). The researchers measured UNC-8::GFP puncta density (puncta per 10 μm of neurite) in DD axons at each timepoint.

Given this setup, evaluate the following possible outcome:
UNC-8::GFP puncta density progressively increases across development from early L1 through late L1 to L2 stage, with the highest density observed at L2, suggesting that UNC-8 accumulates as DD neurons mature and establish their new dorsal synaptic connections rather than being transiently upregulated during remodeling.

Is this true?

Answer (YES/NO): YES